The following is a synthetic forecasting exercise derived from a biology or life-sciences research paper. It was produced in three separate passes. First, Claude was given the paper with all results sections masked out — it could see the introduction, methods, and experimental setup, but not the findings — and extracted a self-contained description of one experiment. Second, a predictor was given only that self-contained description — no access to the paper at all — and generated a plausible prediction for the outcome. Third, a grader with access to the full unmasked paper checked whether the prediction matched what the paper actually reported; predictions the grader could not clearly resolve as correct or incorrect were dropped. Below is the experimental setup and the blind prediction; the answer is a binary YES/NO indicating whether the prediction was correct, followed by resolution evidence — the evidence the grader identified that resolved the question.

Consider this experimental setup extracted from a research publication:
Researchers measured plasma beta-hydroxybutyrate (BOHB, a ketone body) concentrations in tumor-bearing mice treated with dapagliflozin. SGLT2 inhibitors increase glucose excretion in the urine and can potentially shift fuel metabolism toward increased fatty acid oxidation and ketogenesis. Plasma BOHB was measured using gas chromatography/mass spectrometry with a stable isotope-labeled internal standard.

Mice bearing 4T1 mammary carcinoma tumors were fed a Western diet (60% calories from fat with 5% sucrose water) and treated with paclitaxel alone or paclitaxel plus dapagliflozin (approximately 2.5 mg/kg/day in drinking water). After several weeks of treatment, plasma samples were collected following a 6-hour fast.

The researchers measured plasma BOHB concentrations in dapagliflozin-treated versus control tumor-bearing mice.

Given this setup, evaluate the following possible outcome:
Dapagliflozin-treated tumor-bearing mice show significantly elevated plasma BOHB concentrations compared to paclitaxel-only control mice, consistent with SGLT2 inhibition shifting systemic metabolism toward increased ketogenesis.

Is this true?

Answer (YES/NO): NO